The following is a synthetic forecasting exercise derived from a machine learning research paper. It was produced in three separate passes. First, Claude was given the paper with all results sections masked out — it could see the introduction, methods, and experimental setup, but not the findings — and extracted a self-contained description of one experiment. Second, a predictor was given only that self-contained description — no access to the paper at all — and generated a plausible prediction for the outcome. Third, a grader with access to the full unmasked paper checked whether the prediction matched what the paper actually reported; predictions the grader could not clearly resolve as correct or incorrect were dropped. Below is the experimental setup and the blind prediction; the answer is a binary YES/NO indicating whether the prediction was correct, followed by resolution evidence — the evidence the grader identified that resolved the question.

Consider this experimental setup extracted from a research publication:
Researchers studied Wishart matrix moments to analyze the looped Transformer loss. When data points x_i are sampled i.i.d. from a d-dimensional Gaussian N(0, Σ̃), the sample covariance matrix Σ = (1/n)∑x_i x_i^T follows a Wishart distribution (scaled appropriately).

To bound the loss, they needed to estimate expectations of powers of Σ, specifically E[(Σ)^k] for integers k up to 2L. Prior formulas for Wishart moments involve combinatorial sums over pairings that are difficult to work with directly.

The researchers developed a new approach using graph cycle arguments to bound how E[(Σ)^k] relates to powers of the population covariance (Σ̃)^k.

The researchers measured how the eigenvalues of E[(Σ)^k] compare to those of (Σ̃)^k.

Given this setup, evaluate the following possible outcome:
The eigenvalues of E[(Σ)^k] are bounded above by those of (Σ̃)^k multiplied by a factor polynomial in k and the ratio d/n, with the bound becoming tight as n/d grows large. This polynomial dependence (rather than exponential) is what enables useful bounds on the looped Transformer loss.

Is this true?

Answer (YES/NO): NO